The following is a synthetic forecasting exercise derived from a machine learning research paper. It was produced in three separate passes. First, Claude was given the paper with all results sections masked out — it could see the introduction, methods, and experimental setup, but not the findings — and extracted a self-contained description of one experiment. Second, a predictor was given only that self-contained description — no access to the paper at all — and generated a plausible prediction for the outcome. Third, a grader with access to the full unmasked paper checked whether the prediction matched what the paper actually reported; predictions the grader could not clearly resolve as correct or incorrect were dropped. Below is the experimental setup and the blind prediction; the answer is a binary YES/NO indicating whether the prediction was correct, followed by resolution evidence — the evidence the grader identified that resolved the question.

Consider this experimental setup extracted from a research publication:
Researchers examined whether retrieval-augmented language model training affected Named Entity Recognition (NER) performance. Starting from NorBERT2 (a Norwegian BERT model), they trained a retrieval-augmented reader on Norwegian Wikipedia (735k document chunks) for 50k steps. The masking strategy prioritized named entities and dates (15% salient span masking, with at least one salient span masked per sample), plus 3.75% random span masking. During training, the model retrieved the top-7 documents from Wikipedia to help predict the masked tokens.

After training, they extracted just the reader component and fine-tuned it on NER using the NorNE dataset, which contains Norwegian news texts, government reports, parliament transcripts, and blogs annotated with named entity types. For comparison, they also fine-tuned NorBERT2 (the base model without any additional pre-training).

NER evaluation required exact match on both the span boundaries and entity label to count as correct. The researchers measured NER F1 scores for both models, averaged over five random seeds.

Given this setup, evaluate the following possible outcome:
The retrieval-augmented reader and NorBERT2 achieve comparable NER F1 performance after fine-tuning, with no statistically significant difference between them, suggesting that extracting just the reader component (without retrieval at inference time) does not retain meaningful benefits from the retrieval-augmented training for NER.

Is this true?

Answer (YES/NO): YES